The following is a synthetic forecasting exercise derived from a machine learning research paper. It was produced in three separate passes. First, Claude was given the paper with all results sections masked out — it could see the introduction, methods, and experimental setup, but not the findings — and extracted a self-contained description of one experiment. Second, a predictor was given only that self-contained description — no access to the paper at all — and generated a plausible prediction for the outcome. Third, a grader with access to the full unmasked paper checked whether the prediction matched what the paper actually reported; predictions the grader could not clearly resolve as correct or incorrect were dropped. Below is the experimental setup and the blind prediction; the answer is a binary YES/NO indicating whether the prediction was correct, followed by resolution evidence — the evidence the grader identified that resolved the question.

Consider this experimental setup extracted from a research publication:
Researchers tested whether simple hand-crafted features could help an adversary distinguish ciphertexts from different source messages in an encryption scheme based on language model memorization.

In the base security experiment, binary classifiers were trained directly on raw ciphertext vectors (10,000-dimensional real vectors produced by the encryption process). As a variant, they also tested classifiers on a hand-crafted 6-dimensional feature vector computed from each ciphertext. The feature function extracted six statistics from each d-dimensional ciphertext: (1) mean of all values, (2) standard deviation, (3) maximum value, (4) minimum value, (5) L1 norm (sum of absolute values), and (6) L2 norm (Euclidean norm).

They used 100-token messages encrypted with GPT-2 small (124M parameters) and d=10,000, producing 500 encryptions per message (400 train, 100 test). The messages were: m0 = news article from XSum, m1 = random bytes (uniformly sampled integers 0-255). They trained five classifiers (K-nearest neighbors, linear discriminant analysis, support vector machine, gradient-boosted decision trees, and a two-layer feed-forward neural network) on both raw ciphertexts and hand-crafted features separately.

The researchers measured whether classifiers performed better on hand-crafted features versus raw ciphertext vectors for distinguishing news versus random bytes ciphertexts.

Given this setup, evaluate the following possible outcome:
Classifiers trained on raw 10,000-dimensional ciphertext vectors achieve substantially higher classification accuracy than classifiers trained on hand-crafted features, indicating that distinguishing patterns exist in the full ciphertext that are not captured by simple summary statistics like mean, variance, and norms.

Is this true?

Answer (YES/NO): NO